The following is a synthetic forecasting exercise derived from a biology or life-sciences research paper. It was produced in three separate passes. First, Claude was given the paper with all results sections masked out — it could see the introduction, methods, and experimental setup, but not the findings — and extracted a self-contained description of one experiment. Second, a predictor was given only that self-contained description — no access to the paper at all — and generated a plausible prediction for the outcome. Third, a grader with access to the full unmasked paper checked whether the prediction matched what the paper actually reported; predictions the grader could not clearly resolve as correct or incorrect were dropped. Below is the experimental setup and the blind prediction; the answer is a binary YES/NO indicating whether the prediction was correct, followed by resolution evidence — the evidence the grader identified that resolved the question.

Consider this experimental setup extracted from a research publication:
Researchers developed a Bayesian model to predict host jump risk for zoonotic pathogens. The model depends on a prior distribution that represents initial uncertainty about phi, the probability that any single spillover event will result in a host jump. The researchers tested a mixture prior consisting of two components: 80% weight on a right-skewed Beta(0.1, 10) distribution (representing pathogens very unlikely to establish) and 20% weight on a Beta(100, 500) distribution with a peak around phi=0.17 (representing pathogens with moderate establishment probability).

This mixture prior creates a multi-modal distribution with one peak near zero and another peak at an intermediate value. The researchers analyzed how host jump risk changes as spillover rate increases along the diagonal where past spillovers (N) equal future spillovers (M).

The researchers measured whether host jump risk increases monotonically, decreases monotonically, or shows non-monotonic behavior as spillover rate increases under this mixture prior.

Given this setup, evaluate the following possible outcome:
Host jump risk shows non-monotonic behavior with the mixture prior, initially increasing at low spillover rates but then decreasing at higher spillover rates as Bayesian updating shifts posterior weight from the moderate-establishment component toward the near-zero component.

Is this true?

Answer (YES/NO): NO